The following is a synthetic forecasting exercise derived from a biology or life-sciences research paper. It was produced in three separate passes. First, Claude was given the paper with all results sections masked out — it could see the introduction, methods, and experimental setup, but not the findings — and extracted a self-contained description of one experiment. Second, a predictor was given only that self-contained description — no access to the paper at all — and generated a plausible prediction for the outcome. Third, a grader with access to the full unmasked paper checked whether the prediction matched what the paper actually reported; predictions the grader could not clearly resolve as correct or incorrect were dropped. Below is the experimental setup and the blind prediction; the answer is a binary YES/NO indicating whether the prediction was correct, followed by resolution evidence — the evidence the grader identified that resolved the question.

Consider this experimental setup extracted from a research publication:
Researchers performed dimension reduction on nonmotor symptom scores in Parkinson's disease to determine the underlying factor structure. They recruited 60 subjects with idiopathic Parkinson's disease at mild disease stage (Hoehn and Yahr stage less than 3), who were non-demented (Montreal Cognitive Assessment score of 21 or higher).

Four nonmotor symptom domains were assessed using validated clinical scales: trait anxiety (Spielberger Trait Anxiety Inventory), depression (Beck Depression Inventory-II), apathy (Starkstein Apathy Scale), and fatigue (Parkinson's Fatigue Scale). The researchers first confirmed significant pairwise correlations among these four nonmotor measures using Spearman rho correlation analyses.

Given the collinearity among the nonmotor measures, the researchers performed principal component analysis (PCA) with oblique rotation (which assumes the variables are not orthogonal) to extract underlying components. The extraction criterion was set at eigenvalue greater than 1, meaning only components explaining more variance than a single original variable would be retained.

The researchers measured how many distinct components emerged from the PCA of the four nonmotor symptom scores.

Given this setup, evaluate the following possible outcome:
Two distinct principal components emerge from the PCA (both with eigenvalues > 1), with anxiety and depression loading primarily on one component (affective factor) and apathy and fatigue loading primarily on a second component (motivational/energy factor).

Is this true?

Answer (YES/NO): NO